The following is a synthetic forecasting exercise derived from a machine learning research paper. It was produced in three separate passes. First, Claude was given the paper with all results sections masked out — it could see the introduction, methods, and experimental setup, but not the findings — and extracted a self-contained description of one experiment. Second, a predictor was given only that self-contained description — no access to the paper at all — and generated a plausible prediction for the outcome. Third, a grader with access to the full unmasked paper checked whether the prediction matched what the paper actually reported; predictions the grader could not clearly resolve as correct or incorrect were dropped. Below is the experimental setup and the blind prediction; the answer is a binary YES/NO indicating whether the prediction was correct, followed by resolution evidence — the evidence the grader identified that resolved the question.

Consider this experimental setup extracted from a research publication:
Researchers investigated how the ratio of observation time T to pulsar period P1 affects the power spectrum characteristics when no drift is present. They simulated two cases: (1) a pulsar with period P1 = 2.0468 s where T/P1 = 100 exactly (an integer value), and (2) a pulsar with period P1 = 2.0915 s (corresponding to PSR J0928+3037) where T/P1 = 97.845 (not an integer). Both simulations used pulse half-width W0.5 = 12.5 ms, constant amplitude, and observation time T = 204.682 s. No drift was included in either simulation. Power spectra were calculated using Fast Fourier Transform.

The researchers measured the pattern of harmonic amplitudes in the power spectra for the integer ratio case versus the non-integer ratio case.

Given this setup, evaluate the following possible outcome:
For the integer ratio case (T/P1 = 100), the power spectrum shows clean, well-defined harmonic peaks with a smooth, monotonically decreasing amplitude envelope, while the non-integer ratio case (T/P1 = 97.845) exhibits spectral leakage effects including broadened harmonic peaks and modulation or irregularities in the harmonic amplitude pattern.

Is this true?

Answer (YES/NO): NO